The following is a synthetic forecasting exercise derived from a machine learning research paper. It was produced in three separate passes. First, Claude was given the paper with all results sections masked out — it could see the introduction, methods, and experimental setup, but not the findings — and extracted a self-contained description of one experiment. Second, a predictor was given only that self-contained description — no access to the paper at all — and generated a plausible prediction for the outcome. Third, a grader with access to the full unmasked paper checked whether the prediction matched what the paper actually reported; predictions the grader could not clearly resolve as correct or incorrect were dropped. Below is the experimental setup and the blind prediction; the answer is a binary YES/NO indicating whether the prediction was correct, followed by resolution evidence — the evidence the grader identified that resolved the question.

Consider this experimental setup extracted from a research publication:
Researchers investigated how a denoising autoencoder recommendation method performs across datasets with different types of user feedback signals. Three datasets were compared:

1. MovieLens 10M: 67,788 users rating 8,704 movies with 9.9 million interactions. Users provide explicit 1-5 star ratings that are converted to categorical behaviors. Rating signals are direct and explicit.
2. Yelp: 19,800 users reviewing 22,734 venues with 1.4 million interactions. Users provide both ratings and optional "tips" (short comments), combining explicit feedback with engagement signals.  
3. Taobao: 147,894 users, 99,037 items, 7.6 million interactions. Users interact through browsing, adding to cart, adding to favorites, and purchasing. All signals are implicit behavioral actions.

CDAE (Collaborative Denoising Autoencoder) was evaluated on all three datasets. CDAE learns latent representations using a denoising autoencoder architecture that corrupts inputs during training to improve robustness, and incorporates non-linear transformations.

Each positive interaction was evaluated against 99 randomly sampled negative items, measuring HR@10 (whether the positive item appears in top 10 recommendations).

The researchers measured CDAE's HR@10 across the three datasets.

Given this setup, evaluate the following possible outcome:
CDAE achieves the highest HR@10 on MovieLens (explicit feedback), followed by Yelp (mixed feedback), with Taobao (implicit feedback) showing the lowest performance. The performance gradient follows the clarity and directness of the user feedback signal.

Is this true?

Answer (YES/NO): NO